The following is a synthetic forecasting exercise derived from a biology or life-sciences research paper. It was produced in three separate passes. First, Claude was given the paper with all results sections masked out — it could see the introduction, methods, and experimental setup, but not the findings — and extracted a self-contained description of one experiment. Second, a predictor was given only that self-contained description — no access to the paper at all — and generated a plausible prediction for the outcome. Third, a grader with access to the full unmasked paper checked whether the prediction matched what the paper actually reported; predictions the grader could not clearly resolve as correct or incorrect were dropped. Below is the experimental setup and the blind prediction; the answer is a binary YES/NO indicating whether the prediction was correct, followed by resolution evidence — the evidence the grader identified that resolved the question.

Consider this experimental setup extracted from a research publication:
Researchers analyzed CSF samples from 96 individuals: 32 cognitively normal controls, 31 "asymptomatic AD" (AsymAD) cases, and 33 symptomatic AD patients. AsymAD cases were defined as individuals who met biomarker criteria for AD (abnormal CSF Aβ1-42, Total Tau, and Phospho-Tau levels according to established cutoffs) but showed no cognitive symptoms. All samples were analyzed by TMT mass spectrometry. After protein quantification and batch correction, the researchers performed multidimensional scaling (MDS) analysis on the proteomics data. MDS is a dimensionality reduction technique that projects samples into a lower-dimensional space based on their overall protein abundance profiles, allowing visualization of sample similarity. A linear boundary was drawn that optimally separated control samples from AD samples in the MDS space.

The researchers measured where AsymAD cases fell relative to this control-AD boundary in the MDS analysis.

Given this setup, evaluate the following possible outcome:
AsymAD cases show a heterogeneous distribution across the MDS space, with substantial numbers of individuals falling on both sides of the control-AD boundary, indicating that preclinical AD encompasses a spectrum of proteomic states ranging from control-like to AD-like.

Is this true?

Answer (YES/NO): YES